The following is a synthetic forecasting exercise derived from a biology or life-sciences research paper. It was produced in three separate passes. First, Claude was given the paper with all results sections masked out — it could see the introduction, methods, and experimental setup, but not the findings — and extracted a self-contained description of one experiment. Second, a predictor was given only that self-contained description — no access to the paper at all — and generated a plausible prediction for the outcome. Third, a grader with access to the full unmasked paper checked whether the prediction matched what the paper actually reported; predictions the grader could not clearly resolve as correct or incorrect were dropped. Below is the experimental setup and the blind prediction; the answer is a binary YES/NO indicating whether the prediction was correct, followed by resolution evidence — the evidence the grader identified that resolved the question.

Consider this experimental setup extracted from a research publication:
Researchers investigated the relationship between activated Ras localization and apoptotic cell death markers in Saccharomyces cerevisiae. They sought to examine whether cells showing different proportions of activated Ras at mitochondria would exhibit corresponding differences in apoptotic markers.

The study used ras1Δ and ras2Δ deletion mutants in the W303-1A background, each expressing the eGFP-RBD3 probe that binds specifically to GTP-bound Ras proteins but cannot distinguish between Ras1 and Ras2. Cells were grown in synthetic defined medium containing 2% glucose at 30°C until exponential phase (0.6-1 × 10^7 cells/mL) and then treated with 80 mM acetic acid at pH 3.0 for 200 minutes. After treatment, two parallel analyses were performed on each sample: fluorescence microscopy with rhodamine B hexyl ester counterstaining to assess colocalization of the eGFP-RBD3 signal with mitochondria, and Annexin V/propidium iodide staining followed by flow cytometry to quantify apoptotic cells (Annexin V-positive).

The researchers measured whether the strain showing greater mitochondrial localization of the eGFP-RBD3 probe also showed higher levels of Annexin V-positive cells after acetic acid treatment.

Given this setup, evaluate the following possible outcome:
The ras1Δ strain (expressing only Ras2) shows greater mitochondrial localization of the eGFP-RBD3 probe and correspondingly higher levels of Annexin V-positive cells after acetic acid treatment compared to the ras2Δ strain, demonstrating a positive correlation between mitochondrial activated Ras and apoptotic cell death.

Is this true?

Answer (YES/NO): NO